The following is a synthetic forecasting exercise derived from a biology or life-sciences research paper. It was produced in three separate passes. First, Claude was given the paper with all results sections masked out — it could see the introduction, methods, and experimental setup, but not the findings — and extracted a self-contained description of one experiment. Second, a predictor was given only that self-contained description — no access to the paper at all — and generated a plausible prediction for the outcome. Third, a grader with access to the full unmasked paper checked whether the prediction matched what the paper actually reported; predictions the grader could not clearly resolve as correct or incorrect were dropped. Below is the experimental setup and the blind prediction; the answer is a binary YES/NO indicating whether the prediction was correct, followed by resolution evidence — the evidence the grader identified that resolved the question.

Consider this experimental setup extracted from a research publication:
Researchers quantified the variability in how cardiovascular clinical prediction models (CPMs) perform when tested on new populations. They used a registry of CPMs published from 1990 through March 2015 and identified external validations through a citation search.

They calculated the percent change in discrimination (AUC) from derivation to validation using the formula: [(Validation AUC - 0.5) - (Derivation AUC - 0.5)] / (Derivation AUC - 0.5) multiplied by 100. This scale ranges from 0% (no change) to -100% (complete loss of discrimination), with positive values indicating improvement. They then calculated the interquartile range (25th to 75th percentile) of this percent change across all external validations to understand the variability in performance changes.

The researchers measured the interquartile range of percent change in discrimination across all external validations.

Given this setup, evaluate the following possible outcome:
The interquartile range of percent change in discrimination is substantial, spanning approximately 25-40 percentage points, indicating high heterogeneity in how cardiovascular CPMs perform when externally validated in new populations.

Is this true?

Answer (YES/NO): YES